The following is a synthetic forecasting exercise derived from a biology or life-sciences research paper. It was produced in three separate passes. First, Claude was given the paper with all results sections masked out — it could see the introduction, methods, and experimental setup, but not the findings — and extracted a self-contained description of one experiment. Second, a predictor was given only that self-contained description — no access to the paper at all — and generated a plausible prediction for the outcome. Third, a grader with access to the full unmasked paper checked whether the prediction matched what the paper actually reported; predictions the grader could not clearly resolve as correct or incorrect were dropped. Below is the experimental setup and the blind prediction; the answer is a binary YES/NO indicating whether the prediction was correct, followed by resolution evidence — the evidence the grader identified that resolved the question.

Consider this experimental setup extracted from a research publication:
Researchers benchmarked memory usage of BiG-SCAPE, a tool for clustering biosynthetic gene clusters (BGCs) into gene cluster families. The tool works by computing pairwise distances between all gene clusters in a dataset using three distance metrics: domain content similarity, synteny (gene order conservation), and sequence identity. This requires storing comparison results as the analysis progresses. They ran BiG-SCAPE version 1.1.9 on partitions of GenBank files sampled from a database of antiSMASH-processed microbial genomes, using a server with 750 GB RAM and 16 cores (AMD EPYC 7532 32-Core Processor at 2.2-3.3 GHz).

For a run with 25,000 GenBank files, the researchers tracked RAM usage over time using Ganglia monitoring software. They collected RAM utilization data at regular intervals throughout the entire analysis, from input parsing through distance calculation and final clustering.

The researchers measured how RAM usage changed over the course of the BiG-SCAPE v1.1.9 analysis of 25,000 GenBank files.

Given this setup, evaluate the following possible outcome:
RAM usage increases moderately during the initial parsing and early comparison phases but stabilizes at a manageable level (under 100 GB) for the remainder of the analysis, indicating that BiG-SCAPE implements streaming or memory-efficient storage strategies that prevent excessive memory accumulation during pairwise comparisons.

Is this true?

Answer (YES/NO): NO